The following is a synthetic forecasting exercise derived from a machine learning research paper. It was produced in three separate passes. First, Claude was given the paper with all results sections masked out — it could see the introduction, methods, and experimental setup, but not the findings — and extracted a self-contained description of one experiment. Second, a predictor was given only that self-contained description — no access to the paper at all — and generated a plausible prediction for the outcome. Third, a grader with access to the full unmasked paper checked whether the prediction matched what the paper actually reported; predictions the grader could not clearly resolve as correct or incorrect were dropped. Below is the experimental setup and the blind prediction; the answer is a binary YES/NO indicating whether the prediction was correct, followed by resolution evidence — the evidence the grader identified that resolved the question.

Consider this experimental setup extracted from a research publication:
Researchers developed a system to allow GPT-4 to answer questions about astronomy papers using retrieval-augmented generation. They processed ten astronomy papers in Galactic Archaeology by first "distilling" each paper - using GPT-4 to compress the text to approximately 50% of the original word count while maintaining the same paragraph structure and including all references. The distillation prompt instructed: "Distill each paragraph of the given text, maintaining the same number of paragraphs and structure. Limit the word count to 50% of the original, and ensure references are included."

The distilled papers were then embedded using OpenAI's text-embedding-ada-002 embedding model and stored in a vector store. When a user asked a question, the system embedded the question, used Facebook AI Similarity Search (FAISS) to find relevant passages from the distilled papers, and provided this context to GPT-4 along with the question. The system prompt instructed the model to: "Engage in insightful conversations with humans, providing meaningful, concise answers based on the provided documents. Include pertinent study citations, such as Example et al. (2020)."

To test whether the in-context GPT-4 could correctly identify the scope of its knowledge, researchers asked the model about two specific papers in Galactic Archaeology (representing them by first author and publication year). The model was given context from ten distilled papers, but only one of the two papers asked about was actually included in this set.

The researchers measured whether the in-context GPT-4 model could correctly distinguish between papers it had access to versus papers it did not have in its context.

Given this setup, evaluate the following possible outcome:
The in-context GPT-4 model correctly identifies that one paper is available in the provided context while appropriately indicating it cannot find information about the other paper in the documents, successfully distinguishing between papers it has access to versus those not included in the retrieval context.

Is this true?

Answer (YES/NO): YES